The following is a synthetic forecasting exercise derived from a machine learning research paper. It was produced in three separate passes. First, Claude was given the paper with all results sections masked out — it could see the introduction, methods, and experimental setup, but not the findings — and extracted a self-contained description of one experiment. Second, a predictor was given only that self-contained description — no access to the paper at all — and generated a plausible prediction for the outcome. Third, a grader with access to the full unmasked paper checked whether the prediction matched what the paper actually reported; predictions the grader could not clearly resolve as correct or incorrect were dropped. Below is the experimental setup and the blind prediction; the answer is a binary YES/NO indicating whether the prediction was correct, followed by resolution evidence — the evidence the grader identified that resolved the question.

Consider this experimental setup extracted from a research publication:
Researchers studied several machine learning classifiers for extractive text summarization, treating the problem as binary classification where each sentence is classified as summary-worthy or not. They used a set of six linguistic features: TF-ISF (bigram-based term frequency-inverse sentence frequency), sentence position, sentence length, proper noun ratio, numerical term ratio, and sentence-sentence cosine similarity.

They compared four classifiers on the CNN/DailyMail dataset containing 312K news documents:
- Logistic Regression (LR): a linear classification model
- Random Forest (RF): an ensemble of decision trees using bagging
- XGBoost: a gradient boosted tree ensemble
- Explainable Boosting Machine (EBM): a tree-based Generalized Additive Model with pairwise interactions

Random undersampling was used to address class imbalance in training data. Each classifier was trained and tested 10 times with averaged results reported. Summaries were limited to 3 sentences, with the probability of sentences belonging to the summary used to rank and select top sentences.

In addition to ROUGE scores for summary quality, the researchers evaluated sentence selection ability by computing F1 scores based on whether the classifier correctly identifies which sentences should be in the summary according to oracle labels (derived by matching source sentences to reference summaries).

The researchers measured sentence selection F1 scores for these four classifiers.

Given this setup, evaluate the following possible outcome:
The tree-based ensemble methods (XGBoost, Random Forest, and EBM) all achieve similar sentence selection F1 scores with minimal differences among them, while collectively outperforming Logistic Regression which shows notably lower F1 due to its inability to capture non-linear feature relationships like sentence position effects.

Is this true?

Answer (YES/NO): NO